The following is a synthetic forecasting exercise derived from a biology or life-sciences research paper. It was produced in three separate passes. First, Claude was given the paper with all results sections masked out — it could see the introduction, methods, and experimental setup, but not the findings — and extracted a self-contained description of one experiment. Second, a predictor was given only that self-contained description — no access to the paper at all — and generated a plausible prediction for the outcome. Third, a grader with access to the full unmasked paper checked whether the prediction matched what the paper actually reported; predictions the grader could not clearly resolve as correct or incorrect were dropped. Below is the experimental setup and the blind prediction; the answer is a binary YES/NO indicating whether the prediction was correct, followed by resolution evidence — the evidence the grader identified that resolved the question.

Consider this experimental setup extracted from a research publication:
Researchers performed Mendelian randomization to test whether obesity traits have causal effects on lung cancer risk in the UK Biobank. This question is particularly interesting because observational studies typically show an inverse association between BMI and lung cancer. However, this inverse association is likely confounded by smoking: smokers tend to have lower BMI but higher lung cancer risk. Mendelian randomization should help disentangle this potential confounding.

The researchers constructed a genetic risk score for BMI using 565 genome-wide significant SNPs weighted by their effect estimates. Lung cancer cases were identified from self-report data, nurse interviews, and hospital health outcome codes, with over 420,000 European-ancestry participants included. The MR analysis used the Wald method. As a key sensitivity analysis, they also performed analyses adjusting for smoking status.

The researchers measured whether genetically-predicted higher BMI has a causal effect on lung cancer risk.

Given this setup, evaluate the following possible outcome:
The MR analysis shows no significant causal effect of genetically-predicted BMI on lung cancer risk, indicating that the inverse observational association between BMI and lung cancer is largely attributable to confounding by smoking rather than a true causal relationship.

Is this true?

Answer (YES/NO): NO